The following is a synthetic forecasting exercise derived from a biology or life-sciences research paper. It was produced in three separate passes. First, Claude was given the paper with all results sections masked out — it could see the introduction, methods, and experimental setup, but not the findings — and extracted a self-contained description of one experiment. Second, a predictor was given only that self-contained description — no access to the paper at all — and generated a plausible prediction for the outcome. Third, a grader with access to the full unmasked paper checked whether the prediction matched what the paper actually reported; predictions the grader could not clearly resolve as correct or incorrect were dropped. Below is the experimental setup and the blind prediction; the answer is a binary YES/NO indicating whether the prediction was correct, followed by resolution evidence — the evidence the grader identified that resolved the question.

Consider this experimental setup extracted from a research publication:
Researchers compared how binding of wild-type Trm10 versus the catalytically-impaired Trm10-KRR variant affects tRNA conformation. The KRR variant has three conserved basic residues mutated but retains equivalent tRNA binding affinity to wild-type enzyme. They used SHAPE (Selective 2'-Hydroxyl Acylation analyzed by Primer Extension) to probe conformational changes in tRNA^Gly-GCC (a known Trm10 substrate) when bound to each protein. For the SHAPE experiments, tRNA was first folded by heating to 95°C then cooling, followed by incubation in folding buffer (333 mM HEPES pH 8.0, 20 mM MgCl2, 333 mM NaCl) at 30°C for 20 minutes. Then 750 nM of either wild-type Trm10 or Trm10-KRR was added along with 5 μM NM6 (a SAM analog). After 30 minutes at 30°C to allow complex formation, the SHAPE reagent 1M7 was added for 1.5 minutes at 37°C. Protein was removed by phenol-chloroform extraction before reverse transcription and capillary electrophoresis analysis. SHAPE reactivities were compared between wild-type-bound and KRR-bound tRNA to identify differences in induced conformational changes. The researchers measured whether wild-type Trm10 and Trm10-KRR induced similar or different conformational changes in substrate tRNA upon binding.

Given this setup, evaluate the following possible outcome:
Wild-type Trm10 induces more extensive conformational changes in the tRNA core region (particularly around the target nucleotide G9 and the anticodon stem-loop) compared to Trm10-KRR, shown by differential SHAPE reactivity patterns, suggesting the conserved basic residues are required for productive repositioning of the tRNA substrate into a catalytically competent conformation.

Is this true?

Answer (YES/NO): YES